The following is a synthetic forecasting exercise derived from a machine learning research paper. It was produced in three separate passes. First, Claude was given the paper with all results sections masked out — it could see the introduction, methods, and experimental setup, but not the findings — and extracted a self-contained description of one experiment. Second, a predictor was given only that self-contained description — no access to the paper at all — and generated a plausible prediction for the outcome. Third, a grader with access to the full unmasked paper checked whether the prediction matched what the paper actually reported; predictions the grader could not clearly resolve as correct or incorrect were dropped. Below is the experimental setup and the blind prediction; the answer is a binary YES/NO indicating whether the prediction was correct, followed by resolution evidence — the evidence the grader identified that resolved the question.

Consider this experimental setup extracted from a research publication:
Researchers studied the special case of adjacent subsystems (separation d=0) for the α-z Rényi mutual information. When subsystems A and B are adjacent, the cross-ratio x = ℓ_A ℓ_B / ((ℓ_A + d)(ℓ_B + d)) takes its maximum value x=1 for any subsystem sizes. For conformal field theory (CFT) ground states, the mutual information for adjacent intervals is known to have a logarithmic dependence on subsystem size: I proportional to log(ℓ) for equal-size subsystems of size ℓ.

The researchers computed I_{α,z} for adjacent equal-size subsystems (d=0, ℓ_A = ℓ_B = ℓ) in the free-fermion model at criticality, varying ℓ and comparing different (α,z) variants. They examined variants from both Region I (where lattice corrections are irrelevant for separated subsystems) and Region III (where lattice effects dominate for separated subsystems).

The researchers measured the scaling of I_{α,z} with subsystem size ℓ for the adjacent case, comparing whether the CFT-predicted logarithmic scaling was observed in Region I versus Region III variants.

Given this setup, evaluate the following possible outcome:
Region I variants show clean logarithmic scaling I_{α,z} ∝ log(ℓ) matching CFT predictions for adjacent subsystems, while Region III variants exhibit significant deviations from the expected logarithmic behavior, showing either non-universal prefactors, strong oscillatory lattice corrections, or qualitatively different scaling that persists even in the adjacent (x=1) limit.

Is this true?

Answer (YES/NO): YES